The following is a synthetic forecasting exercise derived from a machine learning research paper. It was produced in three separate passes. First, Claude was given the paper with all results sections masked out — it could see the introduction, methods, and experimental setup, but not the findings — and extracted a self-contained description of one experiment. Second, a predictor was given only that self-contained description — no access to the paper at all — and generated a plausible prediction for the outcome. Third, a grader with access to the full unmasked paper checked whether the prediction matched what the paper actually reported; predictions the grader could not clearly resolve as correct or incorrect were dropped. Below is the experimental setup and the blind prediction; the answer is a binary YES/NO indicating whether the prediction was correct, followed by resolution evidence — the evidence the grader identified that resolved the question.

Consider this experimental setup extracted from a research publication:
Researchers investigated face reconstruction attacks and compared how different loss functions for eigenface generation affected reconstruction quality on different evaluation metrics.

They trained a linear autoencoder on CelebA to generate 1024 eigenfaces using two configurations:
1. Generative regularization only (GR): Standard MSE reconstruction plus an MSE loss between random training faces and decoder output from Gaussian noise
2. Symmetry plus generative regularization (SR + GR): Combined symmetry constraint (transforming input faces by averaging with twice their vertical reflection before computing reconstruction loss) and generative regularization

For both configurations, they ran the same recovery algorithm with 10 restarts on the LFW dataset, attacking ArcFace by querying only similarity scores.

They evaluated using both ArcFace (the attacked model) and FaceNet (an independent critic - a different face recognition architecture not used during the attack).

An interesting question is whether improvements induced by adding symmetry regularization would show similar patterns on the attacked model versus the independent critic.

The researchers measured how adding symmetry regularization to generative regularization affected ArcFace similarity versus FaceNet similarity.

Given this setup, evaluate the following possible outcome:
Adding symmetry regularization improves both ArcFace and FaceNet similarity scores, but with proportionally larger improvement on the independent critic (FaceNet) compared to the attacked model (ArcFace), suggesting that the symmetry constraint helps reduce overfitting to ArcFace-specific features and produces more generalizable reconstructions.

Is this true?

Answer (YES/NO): NO